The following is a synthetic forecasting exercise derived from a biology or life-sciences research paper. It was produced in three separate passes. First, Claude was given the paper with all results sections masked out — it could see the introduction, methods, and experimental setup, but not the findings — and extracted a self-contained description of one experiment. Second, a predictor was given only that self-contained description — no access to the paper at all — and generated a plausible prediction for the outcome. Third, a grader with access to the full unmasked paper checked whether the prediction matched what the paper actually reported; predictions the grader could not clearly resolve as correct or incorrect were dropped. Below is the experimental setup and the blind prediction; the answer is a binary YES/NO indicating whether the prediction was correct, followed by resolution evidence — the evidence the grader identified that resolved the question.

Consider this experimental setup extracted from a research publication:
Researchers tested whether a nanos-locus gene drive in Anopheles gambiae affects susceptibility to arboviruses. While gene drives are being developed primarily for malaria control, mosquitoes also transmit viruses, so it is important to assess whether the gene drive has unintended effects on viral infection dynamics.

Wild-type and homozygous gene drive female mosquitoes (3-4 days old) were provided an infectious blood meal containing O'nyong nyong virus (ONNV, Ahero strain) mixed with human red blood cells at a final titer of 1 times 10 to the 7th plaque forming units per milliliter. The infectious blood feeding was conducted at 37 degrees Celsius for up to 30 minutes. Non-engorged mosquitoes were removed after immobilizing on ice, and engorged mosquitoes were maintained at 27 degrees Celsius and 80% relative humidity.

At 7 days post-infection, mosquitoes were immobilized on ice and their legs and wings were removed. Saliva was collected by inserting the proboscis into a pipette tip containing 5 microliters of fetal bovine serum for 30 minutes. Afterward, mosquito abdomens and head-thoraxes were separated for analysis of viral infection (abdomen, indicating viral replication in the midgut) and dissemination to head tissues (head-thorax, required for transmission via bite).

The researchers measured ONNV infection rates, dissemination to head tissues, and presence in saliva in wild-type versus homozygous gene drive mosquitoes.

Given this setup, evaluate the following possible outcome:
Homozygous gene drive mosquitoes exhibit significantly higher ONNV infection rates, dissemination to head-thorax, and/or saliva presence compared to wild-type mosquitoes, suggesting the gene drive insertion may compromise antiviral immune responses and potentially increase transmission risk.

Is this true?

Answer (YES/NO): NO